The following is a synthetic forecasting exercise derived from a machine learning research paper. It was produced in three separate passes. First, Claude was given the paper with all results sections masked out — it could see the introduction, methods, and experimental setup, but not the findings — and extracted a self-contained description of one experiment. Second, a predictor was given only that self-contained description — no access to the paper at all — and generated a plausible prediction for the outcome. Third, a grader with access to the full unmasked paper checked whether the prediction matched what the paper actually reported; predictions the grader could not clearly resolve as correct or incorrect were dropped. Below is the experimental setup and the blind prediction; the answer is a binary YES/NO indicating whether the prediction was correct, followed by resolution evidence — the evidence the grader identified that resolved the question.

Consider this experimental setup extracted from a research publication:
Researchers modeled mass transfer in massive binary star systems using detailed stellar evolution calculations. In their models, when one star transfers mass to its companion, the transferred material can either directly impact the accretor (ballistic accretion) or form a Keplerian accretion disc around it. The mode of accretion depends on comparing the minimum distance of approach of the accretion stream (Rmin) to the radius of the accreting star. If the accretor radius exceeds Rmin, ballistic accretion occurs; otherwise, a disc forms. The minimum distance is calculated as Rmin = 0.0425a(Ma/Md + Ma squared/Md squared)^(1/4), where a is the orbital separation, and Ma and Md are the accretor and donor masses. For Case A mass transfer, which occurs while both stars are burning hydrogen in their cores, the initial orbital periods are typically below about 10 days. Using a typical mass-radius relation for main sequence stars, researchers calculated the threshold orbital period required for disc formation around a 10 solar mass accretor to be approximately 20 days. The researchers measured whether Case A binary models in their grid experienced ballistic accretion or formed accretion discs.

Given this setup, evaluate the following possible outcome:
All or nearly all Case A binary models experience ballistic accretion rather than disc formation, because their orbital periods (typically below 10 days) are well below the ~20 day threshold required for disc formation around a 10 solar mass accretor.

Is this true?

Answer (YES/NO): YES